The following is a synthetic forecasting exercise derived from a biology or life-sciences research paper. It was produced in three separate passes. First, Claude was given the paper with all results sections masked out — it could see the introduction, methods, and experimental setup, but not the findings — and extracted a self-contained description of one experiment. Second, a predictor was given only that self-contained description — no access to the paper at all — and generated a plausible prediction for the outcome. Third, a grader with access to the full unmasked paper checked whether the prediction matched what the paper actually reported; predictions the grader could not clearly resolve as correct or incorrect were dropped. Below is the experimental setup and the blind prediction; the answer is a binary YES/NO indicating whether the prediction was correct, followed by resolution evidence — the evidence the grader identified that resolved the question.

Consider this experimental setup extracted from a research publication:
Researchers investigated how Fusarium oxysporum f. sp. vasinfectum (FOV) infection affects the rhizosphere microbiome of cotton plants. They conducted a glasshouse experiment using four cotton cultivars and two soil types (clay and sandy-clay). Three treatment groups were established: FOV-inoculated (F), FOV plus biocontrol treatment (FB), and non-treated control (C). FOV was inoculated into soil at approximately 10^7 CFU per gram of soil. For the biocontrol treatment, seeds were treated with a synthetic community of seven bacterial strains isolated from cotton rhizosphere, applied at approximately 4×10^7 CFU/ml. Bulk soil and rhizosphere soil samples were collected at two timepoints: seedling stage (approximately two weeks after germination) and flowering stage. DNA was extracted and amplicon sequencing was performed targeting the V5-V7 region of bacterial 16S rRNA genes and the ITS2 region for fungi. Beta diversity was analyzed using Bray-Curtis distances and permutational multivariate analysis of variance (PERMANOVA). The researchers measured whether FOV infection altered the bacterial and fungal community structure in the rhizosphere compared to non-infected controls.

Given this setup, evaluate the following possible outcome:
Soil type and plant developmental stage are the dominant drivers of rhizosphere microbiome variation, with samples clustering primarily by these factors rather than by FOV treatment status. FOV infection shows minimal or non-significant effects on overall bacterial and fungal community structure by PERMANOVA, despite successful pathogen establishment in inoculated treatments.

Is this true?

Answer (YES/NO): NO